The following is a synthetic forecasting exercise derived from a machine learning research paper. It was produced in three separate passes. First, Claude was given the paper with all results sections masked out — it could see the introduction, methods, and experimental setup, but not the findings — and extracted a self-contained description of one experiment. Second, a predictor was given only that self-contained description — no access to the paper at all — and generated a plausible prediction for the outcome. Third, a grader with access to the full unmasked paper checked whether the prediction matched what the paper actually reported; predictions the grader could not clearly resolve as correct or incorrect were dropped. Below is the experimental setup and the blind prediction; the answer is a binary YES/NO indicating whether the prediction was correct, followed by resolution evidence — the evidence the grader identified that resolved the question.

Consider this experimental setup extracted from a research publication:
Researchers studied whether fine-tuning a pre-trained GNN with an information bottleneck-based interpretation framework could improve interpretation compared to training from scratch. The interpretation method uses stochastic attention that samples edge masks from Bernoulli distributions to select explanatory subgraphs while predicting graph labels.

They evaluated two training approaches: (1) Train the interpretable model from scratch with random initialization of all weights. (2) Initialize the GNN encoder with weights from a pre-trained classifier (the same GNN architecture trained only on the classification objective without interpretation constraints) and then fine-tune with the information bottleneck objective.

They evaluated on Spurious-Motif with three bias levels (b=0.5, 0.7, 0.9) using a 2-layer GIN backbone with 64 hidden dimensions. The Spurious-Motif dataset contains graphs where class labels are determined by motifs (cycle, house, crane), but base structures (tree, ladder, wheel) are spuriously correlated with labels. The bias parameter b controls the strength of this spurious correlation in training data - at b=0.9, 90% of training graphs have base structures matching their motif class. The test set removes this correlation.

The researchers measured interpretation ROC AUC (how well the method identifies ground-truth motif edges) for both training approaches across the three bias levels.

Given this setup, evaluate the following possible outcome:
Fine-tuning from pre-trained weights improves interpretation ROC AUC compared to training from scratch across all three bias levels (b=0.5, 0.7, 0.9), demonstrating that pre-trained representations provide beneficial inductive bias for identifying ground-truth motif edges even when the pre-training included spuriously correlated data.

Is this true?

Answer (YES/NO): YES